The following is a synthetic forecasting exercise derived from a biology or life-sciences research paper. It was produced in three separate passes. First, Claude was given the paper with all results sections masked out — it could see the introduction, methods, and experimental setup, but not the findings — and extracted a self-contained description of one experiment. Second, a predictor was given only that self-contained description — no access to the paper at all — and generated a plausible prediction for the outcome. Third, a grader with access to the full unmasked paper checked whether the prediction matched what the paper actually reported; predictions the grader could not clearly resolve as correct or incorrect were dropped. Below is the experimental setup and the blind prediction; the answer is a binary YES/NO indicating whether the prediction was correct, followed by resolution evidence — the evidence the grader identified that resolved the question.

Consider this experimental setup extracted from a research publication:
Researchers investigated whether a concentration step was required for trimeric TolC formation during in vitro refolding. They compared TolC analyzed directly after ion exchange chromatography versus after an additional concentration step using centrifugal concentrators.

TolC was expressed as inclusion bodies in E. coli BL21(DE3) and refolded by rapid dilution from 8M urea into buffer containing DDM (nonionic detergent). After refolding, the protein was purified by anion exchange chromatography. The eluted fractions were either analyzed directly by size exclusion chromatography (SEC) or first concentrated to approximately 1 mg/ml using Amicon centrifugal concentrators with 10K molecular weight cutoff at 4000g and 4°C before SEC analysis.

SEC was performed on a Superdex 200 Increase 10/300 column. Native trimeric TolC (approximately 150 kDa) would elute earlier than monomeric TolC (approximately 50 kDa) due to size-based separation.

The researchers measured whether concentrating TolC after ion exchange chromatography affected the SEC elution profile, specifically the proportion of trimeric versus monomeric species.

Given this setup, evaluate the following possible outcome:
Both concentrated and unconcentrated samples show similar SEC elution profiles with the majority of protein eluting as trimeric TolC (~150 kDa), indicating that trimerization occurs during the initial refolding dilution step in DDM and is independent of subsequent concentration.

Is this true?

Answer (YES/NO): NO